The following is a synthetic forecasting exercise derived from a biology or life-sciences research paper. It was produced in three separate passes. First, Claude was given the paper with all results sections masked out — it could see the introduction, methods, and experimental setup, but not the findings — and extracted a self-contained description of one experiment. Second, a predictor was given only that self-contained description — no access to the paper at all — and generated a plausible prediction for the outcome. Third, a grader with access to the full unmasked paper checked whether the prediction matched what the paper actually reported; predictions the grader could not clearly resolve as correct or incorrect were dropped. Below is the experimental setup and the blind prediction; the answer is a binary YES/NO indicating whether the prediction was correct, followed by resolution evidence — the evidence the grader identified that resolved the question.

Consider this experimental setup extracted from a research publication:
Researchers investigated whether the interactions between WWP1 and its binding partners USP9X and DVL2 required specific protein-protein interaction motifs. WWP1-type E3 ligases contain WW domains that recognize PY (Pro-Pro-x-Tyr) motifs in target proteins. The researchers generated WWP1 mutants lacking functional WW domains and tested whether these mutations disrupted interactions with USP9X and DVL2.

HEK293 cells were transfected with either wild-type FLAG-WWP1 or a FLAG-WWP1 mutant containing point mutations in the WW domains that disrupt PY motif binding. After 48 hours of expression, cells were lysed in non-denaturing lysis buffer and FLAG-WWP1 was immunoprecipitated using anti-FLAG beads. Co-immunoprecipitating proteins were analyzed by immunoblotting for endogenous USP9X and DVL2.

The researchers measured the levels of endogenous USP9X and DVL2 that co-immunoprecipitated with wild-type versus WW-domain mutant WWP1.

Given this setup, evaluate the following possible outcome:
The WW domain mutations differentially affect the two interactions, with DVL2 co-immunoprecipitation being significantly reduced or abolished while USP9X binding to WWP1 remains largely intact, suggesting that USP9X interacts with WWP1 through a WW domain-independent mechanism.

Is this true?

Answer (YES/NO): NO